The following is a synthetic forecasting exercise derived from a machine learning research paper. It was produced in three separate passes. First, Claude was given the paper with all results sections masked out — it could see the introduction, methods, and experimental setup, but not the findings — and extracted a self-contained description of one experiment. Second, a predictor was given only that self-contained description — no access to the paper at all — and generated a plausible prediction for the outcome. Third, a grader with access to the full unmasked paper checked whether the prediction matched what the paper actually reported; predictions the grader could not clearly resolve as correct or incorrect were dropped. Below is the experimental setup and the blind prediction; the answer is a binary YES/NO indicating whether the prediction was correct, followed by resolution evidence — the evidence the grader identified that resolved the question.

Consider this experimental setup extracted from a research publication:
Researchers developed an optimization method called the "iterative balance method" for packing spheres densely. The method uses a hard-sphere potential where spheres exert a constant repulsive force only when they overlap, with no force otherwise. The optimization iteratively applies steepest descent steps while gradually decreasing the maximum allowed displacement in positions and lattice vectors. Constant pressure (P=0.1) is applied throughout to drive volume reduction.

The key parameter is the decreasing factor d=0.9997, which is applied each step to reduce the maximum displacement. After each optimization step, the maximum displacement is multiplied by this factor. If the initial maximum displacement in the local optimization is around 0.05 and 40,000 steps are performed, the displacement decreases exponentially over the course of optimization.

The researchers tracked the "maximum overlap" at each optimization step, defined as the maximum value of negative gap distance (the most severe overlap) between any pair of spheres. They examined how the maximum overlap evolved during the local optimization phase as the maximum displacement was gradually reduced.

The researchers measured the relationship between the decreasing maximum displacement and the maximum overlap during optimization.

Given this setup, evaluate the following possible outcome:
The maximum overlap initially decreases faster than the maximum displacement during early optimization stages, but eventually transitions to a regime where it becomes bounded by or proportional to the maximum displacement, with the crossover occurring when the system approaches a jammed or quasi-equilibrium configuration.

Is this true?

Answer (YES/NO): NO